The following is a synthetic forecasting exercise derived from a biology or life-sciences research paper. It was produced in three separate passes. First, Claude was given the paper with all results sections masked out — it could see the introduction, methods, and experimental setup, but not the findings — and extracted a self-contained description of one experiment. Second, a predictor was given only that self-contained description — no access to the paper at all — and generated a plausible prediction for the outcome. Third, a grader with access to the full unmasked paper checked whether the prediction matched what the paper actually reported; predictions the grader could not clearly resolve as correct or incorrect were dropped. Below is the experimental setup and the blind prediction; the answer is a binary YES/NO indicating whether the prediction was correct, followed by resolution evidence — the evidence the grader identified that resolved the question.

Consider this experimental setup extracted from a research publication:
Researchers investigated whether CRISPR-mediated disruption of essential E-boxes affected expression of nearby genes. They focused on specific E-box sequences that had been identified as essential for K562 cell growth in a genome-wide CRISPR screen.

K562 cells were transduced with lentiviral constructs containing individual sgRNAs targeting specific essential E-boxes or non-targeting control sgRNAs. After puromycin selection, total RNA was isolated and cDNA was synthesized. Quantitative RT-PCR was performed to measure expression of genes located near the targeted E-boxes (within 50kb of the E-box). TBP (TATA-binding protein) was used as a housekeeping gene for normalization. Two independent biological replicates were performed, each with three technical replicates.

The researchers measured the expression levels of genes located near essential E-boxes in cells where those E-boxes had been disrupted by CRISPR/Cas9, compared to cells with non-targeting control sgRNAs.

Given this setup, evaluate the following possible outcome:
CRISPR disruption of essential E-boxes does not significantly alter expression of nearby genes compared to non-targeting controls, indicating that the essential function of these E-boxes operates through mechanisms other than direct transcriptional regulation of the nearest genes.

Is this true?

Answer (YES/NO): NO